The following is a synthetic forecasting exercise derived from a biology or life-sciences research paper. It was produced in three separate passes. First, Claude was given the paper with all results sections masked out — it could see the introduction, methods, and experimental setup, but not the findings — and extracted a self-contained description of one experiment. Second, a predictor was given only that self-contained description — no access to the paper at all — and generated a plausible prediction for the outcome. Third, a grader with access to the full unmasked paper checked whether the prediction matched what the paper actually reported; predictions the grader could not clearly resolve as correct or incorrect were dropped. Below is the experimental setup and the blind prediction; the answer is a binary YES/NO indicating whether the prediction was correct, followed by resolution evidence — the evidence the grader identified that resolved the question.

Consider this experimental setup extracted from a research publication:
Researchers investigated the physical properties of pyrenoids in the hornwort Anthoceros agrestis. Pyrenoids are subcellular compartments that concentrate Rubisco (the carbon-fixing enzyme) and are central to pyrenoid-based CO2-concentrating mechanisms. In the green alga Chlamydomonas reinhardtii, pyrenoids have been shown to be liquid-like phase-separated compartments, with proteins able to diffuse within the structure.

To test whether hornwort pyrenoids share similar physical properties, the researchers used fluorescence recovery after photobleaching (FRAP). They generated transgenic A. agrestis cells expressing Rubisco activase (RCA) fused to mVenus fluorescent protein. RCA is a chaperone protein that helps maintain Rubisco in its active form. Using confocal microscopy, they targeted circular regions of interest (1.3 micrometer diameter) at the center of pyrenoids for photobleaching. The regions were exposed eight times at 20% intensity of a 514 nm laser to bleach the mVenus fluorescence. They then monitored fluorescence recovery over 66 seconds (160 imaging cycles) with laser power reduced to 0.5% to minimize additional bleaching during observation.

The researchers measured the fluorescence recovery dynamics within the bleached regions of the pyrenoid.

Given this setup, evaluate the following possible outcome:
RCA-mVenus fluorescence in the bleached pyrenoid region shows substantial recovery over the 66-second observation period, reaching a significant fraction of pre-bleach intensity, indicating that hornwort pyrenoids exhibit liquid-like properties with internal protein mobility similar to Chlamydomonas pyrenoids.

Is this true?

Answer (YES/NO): YES